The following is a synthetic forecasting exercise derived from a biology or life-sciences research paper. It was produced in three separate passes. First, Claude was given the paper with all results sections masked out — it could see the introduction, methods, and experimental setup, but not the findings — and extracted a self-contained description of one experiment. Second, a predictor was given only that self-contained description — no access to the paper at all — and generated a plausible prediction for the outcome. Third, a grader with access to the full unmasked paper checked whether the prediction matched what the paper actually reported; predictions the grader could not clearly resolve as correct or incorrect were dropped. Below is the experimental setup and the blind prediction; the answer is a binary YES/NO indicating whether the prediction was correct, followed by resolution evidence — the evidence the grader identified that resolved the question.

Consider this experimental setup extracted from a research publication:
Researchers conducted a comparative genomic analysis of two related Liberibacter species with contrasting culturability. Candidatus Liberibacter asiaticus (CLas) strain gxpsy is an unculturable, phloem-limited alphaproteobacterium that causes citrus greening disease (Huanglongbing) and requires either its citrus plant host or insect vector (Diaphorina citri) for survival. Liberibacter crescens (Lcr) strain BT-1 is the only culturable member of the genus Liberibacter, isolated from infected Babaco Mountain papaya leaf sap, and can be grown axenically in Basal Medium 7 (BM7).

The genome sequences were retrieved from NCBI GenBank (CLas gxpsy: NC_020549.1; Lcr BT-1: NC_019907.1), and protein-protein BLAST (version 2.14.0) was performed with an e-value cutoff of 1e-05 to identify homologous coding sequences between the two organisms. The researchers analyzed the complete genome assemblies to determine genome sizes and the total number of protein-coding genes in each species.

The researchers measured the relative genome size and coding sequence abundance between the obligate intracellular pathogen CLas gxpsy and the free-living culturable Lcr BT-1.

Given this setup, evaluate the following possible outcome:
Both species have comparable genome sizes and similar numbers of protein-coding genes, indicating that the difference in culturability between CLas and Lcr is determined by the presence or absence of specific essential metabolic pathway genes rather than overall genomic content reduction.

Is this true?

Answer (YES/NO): NO